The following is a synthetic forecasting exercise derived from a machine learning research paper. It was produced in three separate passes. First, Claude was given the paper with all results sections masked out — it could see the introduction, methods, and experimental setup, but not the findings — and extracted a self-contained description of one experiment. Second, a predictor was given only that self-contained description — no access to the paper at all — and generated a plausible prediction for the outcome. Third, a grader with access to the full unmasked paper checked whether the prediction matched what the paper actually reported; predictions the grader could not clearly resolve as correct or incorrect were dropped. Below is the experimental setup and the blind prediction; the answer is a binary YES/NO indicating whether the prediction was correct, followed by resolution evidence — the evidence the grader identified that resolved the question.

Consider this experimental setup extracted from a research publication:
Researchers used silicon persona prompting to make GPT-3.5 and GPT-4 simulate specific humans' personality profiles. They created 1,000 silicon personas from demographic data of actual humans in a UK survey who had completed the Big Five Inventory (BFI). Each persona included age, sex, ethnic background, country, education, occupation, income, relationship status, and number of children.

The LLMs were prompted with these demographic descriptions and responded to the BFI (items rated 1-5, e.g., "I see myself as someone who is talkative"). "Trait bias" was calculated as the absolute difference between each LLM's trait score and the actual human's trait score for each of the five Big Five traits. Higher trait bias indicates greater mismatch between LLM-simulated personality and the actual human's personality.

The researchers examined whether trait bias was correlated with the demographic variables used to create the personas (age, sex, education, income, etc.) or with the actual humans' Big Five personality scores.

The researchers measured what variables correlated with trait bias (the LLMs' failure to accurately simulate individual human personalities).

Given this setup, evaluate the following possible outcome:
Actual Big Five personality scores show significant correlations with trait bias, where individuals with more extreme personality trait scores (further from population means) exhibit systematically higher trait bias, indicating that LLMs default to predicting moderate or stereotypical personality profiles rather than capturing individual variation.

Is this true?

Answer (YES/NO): NO